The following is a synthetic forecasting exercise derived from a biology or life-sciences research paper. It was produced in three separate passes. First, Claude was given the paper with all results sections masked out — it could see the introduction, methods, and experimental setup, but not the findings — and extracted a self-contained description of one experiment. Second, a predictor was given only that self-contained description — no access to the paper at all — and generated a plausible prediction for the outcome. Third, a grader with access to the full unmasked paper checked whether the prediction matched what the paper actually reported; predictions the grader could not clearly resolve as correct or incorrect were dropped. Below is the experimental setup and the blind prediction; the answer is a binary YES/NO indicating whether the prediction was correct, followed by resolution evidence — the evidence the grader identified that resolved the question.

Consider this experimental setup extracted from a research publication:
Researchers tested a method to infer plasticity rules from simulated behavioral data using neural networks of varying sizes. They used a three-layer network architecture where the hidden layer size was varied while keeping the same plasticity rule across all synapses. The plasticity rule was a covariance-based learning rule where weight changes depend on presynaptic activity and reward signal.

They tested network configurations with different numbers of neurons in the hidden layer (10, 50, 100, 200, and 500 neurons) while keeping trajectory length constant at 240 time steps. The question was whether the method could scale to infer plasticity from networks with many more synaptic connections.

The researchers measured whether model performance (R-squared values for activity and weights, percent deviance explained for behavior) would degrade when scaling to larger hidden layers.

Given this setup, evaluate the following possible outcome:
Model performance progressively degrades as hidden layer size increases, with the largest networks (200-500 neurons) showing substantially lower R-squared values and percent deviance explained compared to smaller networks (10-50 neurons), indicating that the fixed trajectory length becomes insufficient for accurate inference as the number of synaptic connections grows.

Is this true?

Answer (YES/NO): NO